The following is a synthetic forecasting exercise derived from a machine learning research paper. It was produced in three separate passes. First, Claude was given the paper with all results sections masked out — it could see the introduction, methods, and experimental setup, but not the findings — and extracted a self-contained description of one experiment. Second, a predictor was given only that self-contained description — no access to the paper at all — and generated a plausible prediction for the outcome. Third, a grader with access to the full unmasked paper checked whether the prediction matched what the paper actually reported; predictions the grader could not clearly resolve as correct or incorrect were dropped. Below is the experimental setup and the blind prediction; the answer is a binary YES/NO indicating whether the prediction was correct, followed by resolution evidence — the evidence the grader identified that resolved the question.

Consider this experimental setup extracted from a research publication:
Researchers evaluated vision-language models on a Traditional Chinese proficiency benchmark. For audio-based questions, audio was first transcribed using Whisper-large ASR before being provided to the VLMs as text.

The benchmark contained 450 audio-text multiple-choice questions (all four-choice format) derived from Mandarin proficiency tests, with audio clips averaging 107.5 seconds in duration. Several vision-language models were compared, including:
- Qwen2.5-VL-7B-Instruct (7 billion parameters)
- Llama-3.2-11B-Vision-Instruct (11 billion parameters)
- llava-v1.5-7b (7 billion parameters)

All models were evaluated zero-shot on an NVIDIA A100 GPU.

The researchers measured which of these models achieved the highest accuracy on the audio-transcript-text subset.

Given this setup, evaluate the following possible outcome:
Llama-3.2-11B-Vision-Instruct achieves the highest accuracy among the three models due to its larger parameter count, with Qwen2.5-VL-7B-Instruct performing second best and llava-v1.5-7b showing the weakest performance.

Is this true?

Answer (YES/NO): NO